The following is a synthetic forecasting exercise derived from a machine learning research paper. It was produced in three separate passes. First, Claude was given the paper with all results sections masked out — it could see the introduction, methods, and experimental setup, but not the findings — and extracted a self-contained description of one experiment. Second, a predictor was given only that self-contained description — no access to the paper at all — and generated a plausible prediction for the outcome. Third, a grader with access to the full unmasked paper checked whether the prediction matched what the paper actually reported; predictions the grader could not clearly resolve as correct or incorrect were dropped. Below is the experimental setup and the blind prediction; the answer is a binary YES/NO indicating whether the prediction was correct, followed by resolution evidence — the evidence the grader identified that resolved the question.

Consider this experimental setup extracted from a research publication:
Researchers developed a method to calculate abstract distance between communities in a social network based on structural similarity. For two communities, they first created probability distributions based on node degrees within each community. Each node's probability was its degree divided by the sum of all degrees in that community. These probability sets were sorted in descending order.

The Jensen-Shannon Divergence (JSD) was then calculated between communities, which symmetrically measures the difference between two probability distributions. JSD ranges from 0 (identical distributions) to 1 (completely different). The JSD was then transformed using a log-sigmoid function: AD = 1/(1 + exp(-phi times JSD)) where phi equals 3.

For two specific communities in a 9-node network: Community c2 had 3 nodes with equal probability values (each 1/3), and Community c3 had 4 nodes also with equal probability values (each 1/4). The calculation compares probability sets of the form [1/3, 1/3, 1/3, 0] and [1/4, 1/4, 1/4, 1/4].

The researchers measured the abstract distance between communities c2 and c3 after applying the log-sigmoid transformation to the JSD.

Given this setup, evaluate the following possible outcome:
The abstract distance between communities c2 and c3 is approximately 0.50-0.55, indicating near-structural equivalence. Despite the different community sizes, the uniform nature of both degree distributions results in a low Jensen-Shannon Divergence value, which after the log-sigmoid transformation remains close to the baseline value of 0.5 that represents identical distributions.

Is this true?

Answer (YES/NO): YES